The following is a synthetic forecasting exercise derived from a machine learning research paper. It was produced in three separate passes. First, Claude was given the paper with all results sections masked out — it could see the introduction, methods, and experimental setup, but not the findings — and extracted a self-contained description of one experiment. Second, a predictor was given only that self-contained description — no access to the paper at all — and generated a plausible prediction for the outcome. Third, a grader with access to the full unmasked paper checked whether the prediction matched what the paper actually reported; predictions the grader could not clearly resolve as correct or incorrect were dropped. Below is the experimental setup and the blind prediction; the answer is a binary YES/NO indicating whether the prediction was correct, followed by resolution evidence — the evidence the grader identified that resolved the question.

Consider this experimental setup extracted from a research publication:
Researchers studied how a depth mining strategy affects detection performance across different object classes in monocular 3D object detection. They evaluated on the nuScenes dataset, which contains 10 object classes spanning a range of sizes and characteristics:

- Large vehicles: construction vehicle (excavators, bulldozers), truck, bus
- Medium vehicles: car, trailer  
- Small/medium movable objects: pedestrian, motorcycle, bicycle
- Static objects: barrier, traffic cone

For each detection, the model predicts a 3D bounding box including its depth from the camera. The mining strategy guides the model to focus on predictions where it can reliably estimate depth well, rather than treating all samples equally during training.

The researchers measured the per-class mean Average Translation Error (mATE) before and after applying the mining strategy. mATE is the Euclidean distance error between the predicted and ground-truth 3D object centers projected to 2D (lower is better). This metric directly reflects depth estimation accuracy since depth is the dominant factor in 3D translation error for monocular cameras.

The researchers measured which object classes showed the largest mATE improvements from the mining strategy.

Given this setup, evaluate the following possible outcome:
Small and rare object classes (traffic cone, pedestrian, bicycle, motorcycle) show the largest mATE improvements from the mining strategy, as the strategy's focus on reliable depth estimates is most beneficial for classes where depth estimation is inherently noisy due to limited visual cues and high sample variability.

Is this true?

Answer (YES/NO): NO